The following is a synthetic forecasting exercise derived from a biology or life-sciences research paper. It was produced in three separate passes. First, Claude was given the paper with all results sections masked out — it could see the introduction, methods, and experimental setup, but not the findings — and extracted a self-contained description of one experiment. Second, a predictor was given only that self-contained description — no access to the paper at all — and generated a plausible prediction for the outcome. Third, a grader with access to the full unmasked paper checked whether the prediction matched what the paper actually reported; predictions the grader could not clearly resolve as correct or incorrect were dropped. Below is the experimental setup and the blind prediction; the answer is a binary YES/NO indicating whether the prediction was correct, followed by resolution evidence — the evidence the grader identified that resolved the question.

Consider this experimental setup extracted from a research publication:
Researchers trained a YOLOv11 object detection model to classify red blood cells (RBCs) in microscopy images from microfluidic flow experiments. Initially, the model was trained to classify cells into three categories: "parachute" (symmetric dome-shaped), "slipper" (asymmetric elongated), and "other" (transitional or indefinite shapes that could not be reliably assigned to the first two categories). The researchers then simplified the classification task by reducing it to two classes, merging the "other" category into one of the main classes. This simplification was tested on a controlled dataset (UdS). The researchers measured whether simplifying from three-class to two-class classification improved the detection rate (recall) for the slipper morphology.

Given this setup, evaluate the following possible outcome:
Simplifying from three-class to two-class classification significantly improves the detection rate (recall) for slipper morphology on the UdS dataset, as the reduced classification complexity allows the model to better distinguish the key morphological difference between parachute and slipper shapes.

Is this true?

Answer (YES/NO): NO